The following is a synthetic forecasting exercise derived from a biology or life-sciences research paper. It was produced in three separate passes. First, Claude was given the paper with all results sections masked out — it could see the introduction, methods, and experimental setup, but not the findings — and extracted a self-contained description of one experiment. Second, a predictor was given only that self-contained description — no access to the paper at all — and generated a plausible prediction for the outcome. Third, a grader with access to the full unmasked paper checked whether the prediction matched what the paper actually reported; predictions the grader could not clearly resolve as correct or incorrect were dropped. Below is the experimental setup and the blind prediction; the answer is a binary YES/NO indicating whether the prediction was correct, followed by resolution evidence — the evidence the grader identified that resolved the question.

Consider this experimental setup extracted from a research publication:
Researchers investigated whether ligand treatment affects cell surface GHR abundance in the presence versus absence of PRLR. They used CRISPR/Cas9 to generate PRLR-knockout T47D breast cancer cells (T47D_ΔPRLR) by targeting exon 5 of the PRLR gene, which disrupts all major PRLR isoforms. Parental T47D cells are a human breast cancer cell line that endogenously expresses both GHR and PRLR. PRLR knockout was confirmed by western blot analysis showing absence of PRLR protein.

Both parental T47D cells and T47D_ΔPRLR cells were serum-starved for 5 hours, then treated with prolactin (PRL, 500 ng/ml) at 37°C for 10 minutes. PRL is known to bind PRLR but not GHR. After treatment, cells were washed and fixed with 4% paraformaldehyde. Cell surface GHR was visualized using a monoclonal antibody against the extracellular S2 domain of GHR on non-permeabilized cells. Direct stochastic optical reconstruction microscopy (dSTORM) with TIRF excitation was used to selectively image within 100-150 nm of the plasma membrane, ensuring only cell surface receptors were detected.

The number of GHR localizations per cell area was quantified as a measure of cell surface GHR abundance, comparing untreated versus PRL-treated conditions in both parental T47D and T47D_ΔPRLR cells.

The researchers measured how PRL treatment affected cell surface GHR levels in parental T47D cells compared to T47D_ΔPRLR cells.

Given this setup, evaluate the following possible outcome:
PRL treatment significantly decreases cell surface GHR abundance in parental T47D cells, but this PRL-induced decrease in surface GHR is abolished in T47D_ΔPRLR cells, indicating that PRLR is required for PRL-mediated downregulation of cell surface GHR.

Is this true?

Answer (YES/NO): YES